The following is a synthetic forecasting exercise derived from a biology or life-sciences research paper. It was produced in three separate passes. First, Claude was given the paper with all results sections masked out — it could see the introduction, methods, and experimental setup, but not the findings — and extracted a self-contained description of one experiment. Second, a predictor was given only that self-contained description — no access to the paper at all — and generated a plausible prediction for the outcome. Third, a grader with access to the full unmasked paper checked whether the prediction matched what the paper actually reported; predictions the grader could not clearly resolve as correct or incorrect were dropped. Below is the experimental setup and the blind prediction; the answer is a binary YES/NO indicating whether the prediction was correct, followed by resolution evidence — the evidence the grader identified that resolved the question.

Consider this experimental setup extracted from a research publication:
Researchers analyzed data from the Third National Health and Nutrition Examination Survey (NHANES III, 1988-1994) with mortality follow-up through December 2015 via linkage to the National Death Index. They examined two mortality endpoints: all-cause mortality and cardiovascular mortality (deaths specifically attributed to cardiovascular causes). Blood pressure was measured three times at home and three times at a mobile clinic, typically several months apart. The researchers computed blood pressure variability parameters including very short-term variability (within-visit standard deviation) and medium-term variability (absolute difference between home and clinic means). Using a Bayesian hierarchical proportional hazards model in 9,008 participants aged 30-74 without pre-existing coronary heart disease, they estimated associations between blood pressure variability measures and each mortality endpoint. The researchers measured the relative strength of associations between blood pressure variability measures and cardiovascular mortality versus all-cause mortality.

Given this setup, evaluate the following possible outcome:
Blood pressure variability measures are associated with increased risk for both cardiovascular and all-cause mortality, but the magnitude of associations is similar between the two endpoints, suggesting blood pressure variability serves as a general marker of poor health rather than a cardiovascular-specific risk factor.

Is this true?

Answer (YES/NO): NO